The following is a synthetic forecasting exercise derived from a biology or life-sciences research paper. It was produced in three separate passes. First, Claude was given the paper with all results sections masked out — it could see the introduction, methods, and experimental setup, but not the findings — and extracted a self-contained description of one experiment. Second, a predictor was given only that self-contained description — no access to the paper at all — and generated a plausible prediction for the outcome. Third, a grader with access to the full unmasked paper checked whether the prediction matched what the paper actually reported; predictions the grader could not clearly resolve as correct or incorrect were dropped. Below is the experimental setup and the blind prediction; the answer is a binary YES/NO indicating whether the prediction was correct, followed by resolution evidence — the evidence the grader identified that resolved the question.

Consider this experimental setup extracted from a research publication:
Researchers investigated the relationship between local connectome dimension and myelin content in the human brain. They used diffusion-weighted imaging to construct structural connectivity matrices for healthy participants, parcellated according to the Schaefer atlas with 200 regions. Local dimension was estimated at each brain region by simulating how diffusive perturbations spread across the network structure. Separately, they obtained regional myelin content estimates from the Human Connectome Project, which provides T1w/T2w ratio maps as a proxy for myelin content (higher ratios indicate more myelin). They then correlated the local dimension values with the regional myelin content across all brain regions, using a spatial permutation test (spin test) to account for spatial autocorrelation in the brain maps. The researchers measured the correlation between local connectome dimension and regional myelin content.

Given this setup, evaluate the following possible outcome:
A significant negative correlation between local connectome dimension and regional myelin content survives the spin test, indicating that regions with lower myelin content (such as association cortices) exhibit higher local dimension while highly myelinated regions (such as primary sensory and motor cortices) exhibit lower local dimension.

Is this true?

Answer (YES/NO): YES